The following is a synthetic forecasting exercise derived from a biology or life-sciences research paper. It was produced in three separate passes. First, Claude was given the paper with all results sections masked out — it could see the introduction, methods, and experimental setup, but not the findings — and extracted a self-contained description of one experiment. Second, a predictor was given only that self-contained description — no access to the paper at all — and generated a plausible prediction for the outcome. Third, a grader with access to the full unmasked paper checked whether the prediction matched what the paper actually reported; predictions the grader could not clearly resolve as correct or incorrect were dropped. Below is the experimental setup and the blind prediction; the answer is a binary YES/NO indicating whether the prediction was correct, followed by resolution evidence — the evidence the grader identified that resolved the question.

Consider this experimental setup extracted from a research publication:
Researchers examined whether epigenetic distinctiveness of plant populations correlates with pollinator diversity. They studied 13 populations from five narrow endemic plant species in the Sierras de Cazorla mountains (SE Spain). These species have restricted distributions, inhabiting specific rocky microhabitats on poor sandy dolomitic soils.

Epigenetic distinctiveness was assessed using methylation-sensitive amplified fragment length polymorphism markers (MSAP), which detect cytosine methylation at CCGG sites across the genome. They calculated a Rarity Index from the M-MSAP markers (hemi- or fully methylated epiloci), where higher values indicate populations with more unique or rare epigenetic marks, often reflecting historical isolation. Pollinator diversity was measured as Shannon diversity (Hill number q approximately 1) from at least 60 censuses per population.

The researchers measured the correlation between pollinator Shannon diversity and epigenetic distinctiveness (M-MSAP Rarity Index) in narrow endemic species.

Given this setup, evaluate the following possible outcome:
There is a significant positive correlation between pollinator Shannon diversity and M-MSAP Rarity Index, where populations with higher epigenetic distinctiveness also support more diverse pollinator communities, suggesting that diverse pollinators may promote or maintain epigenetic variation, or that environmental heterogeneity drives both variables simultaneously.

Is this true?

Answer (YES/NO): NO